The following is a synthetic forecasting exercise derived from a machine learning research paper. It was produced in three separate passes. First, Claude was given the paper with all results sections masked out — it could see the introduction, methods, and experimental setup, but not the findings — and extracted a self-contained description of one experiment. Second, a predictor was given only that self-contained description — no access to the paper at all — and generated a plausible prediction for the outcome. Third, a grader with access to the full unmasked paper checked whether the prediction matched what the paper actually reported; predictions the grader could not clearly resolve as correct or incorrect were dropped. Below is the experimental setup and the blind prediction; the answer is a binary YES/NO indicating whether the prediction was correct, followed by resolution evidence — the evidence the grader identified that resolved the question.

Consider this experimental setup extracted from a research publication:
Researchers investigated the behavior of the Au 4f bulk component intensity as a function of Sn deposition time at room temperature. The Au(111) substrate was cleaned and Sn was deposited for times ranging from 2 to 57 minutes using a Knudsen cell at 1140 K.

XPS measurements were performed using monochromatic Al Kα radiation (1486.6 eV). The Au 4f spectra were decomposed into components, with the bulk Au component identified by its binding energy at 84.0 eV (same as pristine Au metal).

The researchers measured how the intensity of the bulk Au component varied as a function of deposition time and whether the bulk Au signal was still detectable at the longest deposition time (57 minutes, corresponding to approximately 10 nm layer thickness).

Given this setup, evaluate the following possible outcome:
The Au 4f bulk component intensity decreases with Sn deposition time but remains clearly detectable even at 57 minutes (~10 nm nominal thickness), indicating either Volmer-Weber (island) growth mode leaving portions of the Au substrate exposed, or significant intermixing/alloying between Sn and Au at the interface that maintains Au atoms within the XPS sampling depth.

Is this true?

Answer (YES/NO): NO